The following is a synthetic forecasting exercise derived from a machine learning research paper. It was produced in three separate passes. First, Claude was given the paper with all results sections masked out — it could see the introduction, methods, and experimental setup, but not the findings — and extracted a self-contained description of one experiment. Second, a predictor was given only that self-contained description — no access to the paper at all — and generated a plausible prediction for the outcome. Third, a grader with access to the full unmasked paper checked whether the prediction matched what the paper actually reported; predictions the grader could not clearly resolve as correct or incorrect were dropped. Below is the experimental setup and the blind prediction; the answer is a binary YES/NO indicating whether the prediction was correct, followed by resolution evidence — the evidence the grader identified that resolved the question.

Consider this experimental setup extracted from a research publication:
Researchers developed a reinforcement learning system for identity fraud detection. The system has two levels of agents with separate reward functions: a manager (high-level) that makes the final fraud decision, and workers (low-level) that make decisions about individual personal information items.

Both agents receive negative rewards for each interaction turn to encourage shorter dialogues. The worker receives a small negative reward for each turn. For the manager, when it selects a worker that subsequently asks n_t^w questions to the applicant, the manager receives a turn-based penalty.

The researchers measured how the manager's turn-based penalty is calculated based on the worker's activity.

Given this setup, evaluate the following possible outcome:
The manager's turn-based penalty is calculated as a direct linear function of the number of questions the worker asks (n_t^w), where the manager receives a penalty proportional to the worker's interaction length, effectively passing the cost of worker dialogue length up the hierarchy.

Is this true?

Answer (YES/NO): YES